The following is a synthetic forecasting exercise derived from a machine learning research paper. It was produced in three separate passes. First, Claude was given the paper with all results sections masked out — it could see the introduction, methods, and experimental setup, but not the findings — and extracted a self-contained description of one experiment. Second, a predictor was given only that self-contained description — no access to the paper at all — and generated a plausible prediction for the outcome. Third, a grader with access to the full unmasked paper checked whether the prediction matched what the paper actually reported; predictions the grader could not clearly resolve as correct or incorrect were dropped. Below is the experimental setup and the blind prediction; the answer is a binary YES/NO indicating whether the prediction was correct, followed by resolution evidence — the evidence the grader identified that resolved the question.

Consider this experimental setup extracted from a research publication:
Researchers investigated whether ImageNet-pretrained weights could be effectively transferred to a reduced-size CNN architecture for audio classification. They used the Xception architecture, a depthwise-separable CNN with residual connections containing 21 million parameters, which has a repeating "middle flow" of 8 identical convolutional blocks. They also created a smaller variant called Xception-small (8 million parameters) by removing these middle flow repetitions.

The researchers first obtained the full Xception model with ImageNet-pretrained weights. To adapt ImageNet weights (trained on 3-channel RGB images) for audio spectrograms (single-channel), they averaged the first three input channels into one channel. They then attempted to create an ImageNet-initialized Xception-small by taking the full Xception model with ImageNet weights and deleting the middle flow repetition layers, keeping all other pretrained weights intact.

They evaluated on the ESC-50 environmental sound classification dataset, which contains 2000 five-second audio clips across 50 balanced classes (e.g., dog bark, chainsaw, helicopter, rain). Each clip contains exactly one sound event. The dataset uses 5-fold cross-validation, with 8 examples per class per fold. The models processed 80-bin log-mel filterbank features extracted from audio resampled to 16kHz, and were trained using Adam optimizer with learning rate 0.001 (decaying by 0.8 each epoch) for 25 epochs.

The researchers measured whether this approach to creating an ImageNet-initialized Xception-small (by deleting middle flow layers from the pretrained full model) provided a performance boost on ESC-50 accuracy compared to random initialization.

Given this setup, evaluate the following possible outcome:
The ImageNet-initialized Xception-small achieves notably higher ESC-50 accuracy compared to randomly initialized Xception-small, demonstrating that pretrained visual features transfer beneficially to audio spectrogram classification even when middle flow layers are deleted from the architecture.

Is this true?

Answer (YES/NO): NO